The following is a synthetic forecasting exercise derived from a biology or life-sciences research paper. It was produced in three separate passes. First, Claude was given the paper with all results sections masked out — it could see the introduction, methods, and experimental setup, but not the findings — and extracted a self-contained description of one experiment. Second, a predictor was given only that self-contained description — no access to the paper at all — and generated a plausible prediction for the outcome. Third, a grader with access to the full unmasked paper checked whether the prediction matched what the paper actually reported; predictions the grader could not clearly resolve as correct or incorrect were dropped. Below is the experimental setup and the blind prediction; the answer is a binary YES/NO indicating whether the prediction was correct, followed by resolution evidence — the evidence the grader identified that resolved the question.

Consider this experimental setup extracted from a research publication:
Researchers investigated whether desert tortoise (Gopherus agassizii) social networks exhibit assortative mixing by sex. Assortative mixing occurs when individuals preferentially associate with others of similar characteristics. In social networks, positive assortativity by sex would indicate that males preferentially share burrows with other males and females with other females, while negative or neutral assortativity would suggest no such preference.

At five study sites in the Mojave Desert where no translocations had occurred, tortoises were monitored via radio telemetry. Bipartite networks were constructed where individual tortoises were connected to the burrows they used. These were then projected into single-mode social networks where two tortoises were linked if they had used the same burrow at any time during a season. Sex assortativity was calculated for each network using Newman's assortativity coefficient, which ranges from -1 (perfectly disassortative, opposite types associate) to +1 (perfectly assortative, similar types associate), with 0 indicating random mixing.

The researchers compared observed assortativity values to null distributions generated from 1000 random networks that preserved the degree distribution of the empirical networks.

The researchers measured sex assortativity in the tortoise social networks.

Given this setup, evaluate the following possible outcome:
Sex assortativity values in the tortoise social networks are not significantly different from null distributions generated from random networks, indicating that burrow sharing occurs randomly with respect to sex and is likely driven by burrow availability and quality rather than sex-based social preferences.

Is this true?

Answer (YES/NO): YES